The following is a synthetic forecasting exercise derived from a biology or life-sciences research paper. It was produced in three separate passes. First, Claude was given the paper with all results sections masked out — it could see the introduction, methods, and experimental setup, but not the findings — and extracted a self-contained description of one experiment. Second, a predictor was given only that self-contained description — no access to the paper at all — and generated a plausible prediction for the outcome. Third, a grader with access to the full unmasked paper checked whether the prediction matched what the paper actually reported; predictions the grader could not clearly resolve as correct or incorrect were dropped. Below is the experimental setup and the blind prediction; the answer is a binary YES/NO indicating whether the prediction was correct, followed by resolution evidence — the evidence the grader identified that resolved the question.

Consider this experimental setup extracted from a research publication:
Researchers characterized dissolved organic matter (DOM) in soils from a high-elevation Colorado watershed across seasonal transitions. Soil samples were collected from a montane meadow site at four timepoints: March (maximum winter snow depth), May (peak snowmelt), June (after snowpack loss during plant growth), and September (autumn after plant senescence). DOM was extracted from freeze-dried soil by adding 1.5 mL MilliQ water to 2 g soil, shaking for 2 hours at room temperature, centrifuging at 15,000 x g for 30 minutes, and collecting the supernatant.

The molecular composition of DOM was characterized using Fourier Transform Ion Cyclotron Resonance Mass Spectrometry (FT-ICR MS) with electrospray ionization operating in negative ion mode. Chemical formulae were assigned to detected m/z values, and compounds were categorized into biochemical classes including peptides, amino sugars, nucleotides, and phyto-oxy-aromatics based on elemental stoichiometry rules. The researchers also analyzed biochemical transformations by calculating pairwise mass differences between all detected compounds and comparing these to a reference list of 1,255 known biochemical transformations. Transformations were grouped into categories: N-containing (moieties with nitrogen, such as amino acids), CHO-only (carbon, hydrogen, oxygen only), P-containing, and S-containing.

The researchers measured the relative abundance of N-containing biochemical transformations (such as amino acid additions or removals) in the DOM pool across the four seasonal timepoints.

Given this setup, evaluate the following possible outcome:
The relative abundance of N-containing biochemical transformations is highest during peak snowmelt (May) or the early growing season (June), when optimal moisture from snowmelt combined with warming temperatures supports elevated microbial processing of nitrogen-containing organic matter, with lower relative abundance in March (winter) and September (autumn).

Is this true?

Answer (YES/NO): NO